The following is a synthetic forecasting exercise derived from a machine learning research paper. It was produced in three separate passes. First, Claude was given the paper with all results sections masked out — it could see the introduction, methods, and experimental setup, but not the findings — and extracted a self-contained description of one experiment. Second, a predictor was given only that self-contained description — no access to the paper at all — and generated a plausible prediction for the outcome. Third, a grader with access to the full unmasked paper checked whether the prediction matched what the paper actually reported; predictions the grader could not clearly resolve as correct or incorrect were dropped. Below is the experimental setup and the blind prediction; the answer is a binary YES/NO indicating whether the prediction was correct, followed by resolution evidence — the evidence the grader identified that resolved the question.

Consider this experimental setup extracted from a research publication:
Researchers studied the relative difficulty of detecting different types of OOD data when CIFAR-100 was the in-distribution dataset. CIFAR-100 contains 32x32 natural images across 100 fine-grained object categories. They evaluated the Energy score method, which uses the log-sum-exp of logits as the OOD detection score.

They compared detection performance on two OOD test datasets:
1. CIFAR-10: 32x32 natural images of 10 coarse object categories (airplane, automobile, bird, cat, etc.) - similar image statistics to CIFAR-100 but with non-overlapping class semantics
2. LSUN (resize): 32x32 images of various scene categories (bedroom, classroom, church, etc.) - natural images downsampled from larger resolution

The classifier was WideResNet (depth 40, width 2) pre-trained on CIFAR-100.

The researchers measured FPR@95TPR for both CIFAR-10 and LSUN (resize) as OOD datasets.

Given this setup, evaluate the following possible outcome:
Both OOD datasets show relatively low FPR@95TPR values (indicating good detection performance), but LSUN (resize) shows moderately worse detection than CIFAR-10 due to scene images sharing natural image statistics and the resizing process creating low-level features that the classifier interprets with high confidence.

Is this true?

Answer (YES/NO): NO